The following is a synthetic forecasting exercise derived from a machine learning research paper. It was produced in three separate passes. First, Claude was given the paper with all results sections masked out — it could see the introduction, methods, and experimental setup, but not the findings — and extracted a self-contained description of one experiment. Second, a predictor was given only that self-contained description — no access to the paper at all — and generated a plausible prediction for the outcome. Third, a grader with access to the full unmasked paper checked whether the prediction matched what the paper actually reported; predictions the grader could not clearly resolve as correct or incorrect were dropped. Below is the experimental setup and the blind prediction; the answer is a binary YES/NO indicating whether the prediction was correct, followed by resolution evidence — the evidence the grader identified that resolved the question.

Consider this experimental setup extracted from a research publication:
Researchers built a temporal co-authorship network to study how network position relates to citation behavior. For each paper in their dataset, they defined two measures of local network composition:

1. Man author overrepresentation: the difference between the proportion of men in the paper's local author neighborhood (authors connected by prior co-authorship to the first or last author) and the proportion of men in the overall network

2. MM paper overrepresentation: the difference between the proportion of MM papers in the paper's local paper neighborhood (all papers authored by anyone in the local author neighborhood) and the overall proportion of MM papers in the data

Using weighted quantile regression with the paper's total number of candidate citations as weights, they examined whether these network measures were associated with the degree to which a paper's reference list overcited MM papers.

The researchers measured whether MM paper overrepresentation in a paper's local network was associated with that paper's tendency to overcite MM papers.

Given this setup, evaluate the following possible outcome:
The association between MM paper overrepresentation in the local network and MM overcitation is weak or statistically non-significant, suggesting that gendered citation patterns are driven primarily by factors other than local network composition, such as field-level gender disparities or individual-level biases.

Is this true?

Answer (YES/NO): NO